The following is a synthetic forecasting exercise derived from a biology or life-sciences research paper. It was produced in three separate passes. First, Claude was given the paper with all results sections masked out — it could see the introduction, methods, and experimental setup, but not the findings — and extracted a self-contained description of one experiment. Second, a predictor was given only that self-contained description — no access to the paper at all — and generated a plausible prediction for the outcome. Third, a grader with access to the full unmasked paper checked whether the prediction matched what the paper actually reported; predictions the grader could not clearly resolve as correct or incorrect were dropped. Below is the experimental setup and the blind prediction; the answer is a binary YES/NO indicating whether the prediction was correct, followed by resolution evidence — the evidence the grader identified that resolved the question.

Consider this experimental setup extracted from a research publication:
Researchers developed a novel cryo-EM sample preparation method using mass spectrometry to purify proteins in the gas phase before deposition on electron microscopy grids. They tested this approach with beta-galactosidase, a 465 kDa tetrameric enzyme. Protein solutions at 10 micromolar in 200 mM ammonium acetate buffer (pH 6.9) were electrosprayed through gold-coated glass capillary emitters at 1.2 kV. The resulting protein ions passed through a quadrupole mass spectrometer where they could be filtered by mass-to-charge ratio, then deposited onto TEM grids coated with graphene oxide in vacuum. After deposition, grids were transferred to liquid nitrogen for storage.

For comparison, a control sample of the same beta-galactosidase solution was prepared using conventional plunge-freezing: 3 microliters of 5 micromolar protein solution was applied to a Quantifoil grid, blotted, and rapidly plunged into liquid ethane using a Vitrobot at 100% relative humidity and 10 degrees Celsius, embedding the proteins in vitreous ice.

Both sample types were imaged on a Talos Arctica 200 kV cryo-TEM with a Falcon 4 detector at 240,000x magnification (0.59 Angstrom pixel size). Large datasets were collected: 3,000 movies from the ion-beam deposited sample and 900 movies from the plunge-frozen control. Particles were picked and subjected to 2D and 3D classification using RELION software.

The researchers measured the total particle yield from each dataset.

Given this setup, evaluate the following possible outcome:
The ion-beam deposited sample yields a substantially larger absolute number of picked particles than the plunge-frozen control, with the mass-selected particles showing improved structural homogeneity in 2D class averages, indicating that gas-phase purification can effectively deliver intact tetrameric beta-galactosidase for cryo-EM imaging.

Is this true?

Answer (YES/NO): NO